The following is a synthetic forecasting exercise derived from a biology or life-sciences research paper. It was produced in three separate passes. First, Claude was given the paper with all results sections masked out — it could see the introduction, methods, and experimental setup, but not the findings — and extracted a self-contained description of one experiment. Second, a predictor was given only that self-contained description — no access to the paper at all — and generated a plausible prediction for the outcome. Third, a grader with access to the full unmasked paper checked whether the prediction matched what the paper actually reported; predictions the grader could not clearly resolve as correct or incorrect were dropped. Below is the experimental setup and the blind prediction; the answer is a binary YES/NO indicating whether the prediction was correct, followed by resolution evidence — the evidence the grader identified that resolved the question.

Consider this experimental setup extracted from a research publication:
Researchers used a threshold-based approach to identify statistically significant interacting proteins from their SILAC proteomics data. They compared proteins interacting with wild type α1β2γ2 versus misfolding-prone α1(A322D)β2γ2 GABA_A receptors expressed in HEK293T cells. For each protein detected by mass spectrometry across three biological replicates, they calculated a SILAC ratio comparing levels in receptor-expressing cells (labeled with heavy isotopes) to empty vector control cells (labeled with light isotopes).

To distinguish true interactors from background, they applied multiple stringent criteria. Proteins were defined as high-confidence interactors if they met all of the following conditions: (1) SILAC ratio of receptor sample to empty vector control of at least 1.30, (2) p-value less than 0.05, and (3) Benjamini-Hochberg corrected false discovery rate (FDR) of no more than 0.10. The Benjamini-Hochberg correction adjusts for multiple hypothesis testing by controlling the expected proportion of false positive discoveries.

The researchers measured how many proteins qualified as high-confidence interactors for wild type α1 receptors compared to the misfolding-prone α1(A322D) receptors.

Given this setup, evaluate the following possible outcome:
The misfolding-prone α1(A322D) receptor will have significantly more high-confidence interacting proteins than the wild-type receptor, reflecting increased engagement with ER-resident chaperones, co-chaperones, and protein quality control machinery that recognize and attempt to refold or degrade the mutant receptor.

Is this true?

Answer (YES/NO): NO